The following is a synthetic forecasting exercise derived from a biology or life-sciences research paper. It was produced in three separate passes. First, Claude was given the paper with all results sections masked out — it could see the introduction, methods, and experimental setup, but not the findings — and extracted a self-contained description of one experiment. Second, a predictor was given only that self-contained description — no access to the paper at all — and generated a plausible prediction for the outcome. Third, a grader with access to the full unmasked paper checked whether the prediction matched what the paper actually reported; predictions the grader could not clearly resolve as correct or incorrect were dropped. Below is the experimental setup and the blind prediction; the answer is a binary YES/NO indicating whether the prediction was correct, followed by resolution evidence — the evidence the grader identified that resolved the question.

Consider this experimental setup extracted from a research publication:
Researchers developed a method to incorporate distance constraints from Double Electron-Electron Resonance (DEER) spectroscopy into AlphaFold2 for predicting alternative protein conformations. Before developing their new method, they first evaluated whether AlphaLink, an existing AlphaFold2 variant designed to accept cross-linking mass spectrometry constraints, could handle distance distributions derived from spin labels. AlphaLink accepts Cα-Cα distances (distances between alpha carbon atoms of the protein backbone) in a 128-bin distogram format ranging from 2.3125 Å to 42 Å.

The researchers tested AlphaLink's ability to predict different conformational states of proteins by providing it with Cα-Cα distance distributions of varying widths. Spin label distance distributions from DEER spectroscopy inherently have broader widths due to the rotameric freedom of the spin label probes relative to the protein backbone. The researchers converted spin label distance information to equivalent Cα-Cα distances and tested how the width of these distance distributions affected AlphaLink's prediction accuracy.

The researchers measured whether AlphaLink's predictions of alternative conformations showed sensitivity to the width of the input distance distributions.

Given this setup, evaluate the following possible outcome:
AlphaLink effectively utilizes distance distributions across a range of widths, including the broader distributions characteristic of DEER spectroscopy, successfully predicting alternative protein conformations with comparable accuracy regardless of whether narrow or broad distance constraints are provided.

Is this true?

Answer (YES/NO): NO